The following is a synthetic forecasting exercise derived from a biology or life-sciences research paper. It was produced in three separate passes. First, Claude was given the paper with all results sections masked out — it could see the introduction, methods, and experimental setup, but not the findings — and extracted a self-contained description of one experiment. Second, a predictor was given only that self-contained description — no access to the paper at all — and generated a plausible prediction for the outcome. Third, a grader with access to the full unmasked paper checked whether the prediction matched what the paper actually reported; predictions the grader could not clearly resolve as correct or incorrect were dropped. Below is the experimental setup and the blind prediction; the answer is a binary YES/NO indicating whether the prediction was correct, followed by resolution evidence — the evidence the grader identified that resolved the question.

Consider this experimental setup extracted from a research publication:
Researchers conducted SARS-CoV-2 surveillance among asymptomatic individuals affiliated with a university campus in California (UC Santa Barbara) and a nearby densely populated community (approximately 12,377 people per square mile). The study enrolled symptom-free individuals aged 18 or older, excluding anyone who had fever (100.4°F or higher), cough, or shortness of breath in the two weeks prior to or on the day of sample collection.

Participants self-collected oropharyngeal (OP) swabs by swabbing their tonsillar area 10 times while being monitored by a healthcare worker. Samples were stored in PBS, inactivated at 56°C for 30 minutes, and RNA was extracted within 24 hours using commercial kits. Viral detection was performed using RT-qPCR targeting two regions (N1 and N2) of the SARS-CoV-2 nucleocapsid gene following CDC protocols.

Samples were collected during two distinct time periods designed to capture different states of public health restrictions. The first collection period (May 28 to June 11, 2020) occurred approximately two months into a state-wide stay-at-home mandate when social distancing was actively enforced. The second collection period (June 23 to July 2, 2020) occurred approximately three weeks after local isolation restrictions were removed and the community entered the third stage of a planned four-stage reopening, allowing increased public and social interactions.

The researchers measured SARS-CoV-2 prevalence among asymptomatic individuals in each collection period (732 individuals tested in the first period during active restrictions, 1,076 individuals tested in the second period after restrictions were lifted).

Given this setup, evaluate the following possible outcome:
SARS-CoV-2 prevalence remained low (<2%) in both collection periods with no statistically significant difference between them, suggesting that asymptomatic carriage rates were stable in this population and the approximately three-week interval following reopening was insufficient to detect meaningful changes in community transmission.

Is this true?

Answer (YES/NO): NO